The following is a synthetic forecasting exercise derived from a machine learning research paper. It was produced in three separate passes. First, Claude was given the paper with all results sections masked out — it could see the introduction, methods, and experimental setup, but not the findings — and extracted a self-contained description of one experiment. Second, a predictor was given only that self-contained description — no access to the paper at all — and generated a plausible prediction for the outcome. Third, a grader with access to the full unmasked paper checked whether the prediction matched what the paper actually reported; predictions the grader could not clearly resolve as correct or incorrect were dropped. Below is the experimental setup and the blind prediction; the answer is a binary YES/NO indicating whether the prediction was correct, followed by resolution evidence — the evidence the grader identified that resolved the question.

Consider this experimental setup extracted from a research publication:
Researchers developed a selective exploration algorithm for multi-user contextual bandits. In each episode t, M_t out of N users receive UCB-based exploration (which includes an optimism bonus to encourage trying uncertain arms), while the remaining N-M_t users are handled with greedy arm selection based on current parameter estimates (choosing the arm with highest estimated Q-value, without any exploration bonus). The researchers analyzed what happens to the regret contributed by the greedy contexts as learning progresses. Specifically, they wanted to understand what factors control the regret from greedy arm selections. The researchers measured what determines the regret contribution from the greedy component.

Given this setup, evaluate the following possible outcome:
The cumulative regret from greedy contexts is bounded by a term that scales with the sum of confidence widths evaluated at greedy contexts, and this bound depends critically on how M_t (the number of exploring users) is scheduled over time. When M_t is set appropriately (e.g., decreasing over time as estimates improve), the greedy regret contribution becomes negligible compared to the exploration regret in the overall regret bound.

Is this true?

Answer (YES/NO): NO